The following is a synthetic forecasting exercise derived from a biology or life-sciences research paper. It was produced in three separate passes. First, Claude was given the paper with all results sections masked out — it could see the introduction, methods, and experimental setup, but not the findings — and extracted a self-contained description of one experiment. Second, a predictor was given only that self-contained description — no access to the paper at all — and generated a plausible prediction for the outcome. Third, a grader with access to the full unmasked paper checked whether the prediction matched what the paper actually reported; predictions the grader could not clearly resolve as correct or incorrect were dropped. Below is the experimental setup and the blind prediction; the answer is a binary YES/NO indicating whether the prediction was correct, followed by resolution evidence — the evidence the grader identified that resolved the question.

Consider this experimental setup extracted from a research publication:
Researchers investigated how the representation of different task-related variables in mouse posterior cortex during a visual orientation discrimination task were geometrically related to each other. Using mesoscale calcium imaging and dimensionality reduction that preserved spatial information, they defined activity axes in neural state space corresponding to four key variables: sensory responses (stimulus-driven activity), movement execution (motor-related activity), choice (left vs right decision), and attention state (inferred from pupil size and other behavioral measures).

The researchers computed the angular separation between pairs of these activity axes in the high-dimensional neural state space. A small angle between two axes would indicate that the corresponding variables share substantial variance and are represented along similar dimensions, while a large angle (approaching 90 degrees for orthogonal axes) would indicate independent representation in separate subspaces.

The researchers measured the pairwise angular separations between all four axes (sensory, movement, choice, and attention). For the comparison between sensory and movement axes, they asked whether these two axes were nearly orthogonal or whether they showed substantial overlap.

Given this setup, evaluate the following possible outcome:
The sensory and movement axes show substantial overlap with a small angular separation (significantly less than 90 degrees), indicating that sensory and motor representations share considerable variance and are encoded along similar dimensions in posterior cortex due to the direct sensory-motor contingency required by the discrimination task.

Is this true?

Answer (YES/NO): NO